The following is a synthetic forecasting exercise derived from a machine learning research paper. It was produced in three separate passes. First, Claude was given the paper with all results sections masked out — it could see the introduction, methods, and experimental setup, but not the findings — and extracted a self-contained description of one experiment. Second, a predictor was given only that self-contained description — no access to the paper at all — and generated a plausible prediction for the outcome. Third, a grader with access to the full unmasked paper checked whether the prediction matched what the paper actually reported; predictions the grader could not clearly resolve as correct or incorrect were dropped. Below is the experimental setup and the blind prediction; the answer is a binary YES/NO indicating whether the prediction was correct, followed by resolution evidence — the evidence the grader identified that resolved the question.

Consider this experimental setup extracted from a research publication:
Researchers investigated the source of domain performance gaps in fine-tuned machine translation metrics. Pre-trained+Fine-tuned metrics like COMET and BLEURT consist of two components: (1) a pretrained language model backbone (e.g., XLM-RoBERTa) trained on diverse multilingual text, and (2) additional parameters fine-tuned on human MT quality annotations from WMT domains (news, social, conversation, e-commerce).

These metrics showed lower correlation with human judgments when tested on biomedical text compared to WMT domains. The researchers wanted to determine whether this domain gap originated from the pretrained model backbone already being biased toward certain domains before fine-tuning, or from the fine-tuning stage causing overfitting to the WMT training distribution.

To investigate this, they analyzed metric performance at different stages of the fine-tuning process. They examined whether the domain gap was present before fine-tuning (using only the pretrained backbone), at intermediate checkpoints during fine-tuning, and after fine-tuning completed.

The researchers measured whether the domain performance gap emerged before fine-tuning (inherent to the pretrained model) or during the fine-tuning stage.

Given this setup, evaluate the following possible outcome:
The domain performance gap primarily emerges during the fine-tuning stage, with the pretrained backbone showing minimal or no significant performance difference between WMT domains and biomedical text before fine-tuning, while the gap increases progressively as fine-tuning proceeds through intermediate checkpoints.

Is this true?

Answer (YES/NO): NO